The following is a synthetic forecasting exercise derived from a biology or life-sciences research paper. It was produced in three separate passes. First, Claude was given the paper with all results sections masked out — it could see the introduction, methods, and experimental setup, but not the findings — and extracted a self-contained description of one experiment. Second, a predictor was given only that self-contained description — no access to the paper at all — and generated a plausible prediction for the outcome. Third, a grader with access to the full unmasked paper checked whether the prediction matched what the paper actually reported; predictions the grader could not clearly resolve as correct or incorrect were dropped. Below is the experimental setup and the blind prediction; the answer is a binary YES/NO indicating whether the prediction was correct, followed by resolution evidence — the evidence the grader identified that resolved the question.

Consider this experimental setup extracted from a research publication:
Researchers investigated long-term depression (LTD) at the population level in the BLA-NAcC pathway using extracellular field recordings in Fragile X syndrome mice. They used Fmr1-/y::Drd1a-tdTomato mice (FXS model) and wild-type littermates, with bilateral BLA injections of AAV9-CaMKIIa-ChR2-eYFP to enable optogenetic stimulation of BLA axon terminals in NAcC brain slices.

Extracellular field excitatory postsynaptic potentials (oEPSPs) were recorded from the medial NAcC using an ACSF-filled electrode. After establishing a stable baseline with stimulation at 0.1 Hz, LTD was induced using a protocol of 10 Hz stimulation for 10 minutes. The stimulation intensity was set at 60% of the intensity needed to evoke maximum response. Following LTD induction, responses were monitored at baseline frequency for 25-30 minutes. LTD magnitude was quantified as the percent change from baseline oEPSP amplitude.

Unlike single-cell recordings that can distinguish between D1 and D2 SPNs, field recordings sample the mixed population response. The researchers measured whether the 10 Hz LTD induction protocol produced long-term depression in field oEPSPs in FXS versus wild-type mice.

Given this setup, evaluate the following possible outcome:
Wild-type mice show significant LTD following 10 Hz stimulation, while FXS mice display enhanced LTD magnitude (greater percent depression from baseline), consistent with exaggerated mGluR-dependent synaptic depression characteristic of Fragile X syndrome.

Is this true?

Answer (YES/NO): NO